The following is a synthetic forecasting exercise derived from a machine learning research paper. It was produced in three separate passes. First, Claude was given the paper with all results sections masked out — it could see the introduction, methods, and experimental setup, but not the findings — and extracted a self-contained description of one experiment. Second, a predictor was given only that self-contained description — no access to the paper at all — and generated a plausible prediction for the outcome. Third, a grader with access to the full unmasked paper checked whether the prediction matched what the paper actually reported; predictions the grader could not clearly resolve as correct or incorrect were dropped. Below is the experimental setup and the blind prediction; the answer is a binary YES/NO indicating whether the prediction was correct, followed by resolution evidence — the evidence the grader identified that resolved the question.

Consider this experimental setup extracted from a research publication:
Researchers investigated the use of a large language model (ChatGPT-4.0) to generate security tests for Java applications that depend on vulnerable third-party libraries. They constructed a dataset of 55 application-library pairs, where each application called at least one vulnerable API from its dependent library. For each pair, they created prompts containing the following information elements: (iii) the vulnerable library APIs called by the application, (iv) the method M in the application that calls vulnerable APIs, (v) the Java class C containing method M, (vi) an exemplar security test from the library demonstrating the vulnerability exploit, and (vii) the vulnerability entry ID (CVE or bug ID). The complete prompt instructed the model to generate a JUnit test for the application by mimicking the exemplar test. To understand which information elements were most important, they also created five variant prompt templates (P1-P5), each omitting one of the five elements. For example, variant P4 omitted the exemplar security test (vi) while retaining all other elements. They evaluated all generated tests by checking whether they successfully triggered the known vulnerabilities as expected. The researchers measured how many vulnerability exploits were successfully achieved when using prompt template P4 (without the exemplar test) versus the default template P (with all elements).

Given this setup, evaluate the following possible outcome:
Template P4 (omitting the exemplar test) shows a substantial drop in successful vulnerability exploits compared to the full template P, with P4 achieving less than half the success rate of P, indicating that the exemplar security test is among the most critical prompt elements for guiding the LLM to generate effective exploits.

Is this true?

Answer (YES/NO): YES